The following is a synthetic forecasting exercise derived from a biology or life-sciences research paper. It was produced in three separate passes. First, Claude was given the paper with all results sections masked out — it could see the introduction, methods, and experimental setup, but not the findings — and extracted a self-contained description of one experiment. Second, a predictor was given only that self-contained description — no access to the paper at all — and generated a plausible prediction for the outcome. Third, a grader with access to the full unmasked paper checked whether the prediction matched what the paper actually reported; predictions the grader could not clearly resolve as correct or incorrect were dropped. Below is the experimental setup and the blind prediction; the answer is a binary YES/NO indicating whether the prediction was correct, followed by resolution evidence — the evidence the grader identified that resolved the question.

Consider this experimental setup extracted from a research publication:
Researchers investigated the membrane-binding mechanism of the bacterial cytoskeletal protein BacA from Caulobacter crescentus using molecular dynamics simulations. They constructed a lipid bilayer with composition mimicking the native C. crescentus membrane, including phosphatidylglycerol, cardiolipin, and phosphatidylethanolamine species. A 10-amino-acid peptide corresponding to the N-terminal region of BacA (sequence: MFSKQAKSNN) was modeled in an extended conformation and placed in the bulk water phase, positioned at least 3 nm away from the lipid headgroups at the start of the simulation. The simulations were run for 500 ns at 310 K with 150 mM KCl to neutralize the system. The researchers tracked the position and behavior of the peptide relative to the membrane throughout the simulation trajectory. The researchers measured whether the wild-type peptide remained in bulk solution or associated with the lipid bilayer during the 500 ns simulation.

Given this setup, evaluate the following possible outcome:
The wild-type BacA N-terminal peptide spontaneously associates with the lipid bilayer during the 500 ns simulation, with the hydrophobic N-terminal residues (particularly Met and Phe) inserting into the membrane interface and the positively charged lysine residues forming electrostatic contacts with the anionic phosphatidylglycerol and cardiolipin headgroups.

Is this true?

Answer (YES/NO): YES